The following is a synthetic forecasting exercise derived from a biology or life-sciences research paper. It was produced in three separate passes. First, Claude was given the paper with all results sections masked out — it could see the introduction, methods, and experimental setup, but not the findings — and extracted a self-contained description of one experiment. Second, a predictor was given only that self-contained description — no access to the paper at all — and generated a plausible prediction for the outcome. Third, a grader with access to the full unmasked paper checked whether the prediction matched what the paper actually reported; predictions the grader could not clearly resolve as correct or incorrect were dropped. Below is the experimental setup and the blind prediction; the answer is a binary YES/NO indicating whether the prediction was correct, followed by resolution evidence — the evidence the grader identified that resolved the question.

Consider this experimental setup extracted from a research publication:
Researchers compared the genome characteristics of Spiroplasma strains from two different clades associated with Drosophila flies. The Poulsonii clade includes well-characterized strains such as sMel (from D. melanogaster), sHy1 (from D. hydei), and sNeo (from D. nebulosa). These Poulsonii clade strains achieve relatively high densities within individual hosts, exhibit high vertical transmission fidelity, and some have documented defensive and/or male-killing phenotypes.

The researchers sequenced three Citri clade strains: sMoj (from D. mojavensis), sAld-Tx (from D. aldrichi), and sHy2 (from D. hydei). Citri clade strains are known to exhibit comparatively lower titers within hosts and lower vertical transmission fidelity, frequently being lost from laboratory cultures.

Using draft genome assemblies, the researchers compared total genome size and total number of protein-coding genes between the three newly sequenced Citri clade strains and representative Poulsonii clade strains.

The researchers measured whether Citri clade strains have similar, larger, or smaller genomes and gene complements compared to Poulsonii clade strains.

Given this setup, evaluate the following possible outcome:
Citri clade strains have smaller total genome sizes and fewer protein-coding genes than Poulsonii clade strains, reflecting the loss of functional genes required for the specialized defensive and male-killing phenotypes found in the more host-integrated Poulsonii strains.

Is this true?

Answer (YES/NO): NO